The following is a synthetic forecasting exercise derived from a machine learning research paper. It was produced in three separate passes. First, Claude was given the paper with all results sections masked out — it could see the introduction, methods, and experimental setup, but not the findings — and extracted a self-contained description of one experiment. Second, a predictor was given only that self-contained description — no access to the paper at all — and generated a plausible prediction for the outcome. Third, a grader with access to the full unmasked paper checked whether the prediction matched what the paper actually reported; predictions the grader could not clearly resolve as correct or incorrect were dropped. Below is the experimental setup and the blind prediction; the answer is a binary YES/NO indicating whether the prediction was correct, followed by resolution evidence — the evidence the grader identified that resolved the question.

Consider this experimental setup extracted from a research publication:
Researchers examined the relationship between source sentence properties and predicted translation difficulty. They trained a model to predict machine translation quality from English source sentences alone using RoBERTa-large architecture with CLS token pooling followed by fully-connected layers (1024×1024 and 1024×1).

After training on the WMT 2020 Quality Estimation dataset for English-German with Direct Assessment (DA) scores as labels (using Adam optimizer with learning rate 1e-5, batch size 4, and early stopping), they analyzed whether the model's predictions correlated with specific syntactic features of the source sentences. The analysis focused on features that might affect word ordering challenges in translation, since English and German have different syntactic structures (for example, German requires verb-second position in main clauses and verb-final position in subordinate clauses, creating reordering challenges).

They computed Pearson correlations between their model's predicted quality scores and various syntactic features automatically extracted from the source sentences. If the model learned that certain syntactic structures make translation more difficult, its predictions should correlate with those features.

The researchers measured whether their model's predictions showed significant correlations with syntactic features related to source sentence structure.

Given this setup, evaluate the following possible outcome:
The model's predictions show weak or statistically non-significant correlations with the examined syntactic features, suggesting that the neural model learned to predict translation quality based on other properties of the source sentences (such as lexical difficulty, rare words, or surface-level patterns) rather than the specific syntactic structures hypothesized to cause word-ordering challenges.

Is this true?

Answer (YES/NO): NO